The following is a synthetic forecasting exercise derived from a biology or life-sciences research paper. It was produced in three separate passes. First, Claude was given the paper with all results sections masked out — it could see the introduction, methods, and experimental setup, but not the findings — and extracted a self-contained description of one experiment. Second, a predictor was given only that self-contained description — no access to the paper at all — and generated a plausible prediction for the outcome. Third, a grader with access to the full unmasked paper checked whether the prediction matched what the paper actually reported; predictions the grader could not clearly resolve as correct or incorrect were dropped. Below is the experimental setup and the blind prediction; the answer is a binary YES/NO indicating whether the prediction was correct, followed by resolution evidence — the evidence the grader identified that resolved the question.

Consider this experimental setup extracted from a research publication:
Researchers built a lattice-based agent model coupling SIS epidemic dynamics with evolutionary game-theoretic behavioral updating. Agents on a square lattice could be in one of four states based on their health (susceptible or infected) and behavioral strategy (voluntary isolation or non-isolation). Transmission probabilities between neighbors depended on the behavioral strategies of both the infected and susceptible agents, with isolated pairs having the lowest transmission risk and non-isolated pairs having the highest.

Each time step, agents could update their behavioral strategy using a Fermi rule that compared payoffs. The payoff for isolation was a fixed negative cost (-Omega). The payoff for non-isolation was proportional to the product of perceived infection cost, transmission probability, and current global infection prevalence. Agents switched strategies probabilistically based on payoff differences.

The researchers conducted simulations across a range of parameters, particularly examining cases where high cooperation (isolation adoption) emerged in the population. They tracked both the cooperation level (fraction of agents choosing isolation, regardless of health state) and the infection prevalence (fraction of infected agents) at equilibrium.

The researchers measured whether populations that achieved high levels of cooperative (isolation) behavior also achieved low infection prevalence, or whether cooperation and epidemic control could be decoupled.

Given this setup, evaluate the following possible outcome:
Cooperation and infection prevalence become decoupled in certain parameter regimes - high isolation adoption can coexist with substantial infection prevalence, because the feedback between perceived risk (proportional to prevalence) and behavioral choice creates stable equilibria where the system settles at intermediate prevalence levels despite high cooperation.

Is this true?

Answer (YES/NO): NO